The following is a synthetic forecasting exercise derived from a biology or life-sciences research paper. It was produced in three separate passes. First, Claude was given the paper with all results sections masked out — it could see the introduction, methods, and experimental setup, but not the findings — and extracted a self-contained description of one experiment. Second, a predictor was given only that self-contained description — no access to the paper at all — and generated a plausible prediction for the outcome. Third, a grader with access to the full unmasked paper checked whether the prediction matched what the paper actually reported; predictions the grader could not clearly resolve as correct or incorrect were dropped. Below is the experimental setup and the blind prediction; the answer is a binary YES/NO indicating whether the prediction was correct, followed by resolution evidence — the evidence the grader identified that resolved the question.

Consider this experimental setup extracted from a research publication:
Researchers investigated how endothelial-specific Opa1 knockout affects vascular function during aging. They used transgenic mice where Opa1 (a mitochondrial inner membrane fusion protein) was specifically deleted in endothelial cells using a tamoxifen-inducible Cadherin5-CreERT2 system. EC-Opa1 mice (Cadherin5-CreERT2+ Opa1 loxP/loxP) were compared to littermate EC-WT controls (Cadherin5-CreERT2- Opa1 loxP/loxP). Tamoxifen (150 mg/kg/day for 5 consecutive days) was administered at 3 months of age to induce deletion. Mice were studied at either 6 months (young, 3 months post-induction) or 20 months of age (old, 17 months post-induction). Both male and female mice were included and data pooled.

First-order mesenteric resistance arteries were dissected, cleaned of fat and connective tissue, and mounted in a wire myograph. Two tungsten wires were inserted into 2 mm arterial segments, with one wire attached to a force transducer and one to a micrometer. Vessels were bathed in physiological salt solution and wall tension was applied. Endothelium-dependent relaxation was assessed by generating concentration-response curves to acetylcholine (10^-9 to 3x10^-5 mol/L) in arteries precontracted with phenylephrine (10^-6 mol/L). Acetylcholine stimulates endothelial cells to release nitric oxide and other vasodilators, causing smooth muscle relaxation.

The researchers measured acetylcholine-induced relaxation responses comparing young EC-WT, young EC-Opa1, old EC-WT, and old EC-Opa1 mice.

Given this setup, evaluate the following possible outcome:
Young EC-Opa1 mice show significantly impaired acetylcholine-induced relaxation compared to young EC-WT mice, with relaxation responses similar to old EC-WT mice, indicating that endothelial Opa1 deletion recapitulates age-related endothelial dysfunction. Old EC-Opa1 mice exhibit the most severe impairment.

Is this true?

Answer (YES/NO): NO